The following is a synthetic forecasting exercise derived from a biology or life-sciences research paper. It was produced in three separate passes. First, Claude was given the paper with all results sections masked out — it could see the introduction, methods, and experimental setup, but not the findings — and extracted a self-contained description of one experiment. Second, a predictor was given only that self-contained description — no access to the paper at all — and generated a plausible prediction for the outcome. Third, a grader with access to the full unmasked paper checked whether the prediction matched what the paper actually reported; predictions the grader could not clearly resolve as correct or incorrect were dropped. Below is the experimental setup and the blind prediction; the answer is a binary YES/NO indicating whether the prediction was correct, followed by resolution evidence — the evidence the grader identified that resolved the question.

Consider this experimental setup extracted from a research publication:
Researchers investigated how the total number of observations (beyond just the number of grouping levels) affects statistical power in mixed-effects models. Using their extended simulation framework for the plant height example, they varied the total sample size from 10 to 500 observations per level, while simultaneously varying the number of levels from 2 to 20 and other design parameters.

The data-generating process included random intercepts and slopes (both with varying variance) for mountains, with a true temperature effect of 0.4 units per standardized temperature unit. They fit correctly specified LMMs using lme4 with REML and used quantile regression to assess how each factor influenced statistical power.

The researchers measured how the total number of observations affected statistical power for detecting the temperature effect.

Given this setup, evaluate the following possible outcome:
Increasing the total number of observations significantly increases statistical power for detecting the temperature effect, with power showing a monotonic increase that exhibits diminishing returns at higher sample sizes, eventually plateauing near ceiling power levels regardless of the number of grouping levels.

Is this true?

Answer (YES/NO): NO